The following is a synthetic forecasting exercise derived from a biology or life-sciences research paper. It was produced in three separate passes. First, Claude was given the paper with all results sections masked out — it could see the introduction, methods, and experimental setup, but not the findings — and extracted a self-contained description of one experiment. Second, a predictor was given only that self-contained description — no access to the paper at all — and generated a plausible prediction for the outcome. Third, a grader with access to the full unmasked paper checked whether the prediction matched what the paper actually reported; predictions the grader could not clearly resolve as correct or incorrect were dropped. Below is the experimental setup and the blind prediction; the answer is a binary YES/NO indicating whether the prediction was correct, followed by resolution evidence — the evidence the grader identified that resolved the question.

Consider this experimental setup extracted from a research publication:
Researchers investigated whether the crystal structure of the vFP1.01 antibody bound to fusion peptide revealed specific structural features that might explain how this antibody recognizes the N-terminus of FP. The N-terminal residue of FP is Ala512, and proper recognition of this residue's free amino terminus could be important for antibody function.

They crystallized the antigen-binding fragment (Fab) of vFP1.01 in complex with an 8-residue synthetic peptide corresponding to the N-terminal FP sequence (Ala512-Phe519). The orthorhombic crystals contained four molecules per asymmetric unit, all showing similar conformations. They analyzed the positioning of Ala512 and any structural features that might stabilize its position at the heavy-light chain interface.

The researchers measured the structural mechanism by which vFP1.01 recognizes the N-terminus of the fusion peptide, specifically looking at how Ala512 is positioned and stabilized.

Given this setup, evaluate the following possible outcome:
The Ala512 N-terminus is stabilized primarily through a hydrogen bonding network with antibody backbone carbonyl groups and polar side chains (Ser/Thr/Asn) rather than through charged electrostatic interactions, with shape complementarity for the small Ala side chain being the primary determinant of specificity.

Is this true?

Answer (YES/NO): NO